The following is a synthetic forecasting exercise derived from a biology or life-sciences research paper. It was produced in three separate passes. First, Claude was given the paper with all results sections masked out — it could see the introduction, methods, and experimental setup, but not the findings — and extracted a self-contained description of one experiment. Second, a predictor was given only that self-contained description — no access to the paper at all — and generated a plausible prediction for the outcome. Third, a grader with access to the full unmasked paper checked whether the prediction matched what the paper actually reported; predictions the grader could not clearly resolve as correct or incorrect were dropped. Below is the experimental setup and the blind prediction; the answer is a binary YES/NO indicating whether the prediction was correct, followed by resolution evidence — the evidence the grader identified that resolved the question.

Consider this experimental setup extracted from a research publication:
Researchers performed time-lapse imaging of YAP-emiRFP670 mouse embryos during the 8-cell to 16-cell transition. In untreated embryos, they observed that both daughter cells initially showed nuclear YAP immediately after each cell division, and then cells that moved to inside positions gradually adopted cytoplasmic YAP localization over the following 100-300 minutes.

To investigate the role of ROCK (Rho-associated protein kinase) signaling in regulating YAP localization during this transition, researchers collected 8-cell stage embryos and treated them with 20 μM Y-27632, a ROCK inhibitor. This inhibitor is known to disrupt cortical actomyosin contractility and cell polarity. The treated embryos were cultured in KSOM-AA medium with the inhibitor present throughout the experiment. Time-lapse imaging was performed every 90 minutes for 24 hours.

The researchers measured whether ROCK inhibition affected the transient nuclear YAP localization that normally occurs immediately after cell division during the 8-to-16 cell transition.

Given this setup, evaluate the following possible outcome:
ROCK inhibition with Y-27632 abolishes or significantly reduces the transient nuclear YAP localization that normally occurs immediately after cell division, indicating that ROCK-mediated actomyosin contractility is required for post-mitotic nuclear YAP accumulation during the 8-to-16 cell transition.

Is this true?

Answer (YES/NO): NO